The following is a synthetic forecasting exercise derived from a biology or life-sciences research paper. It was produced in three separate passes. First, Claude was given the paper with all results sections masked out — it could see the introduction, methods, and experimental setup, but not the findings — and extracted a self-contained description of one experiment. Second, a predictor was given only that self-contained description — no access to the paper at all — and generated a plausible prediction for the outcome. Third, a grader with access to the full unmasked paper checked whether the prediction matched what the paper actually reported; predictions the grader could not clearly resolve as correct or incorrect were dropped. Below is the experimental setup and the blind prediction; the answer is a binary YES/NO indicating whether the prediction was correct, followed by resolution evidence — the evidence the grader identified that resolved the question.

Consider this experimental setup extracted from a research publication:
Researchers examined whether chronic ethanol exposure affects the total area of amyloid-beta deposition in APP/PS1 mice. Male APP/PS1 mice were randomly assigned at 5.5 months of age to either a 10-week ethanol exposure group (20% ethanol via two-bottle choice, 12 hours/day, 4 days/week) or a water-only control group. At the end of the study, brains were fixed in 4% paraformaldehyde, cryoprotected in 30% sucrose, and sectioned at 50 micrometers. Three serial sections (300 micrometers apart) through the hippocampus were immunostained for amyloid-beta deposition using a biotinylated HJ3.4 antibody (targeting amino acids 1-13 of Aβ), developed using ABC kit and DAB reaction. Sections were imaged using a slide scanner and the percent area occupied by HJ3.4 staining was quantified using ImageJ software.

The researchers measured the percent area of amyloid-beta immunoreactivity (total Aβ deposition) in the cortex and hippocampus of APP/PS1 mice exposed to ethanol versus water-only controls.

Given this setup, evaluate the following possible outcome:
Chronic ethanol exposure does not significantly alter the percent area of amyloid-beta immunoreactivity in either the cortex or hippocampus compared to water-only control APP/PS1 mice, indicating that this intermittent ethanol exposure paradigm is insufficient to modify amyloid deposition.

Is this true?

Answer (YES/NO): YES